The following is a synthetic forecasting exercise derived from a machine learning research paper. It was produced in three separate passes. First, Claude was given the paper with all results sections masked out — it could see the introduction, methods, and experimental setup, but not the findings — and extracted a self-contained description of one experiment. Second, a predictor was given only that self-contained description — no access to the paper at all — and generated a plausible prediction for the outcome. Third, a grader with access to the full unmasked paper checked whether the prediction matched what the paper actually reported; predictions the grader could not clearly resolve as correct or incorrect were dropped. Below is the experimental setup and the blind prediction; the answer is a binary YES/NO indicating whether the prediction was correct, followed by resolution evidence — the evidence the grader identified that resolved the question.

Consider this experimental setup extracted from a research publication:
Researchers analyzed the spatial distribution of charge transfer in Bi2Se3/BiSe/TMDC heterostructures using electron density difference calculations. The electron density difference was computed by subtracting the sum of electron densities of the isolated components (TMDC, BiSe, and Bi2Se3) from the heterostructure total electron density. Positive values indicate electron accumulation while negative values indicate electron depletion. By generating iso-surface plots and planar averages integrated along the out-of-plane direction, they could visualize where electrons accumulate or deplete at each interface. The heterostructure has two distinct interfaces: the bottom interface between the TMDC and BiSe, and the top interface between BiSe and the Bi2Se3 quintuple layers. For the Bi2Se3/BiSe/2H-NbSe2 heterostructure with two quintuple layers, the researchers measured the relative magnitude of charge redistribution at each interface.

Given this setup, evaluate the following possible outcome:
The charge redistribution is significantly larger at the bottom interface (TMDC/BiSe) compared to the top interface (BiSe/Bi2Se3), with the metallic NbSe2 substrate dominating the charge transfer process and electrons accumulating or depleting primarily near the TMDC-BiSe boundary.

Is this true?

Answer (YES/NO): NO